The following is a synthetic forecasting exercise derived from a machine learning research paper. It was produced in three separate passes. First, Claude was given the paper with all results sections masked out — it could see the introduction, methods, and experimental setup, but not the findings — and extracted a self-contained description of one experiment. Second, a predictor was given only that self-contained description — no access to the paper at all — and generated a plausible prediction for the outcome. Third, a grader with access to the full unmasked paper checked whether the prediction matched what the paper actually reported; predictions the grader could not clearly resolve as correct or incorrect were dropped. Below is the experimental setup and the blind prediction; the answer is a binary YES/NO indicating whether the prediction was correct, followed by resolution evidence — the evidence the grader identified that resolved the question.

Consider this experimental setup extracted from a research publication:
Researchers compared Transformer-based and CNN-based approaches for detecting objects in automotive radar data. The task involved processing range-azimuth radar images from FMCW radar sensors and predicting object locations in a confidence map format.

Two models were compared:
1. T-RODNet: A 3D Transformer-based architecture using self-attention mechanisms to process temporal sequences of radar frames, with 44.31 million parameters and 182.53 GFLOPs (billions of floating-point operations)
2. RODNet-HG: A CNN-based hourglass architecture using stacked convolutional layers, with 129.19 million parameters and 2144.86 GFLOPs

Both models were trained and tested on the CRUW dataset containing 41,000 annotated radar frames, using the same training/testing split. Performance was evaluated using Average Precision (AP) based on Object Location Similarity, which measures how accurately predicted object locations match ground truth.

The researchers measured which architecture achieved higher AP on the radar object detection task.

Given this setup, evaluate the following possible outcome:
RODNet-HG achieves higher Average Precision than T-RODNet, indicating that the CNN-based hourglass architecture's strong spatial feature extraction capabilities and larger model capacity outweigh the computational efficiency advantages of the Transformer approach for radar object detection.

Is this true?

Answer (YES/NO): NO